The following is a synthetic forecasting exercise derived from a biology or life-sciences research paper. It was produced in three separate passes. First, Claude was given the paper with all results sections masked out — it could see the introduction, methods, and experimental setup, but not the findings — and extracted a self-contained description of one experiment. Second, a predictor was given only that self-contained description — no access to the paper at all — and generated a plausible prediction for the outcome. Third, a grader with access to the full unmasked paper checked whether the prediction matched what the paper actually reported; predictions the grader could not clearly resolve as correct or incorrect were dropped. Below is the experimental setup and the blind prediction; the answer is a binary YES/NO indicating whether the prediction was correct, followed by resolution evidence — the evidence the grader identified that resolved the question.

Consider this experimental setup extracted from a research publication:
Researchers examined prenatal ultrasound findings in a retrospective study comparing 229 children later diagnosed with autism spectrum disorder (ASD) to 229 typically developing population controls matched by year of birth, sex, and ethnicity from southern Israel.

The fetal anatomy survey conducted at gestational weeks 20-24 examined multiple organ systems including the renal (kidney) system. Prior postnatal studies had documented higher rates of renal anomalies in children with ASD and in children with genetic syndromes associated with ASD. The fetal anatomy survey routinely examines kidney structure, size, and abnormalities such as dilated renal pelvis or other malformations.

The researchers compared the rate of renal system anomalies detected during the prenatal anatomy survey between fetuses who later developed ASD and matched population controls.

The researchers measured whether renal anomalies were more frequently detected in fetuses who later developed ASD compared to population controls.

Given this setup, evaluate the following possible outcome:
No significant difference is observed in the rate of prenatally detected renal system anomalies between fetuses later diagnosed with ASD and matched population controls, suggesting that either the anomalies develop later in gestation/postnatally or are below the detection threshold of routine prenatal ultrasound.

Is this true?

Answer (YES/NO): NO